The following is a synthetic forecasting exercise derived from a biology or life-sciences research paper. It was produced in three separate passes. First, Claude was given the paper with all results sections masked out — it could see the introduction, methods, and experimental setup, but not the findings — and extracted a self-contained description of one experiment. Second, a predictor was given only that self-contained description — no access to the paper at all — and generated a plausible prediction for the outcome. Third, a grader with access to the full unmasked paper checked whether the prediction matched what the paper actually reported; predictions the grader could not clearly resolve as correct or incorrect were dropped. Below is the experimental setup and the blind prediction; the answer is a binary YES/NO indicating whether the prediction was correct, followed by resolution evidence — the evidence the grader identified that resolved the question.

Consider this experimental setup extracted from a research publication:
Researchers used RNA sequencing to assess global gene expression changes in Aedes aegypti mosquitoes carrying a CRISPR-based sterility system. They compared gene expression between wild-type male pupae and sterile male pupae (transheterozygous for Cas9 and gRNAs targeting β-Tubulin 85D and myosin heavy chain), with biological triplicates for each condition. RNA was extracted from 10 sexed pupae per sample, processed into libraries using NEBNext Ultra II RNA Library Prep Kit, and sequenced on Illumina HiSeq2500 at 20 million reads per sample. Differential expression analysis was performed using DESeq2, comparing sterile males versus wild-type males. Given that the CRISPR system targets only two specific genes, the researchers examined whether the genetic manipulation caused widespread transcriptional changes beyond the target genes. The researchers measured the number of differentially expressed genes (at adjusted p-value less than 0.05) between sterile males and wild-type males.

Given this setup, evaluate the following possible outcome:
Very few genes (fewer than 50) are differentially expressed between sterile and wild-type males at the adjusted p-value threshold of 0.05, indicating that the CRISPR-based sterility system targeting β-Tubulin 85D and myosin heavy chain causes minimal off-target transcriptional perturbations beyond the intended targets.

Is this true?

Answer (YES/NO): NO